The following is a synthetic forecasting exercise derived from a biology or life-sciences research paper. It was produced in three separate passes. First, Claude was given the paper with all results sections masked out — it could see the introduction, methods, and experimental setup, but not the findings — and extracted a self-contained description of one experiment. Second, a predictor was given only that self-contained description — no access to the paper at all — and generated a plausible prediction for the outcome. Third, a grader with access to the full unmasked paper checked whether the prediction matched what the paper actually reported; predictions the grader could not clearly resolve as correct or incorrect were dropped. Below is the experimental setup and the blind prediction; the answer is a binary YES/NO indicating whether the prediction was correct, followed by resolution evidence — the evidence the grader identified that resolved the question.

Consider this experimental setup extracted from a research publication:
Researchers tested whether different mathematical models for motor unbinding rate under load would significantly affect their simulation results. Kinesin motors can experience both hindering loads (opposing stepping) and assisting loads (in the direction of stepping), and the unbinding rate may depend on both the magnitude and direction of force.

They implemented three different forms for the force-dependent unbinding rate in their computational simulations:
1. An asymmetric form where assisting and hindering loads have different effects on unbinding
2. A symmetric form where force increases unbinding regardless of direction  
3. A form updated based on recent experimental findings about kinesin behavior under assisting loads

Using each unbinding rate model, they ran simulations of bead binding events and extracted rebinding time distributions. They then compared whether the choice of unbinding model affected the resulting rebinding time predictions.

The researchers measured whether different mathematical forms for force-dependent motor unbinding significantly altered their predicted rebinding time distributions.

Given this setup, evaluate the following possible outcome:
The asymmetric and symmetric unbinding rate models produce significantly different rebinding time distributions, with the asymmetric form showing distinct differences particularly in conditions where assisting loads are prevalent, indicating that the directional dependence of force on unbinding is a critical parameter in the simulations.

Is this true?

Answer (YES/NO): NO